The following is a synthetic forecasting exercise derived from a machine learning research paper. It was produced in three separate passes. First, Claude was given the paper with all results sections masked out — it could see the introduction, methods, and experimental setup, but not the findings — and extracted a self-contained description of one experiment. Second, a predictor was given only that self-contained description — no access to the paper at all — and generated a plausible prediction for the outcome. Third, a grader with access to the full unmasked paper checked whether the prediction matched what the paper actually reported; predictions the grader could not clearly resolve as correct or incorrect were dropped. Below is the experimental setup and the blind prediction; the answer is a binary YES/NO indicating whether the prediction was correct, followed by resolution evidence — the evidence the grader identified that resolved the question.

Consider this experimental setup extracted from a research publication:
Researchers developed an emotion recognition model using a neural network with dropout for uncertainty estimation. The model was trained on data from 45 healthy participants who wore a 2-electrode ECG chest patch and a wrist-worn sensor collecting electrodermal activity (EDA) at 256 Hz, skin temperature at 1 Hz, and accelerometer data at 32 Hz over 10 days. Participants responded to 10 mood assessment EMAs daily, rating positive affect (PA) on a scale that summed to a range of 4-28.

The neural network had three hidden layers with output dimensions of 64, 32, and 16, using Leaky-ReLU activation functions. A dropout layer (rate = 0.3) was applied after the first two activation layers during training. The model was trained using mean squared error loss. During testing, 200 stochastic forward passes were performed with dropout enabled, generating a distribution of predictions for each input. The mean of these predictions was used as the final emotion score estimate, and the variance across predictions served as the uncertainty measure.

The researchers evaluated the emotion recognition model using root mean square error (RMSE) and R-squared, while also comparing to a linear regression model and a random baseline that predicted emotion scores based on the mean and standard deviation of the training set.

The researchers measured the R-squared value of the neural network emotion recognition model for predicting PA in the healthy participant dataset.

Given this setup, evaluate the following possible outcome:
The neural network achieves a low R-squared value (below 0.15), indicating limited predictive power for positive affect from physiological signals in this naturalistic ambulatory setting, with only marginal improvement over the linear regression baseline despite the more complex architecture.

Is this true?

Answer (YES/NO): NO